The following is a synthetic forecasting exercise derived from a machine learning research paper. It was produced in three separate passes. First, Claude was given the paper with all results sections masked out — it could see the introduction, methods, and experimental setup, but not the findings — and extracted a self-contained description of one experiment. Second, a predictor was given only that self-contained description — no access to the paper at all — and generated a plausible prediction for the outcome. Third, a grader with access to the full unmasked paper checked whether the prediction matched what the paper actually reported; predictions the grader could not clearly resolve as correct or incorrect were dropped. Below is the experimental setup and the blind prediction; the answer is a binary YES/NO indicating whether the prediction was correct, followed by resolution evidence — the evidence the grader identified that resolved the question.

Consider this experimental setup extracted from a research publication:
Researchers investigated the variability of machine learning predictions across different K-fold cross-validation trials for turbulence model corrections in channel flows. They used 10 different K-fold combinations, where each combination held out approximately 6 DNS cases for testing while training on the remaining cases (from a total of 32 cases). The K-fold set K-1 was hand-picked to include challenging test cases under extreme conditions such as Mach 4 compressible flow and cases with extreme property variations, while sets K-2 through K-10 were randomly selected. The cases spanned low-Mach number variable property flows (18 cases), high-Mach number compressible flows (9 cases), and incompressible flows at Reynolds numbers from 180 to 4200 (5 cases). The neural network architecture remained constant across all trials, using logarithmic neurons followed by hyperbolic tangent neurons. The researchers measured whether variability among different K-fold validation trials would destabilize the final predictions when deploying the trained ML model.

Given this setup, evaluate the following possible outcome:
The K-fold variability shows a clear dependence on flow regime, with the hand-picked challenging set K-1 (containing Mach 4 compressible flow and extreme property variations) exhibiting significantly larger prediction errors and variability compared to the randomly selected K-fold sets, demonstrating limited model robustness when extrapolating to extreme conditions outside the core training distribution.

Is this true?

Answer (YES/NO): NO